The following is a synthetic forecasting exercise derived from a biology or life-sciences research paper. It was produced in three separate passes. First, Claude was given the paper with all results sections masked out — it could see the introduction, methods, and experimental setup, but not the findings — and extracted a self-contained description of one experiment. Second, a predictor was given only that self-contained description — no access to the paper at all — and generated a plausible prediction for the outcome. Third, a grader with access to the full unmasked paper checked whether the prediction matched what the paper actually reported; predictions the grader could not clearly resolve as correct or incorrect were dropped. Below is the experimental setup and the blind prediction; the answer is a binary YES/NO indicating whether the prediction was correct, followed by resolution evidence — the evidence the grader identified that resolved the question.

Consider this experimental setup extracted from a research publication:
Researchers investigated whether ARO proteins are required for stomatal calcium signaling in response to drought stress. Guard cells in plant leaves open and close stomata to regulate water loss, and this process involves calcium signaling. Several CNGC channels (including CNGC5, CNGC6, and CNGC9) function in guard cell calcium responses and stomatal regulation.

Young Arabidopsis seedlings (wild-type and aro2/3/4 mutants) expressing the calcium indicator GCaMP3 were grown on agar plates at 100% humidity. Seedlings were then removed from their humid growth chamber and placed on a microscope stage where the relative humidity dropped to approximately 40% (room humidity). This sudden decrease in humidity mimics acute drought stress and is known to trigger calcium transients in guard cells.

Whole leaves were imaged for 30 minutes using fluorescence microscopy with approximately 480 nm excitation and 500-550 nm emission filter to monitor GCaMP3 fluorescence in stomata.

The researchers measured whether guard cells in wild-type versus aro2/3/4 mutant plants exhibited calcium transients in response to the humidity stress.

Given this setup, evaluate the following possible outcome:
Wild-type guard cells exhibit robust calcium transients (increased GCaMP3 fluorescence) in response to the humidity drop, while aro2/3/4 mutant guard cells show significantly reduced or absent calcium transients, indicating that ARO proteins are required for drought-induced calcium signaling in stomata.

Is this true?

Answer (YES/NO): YES